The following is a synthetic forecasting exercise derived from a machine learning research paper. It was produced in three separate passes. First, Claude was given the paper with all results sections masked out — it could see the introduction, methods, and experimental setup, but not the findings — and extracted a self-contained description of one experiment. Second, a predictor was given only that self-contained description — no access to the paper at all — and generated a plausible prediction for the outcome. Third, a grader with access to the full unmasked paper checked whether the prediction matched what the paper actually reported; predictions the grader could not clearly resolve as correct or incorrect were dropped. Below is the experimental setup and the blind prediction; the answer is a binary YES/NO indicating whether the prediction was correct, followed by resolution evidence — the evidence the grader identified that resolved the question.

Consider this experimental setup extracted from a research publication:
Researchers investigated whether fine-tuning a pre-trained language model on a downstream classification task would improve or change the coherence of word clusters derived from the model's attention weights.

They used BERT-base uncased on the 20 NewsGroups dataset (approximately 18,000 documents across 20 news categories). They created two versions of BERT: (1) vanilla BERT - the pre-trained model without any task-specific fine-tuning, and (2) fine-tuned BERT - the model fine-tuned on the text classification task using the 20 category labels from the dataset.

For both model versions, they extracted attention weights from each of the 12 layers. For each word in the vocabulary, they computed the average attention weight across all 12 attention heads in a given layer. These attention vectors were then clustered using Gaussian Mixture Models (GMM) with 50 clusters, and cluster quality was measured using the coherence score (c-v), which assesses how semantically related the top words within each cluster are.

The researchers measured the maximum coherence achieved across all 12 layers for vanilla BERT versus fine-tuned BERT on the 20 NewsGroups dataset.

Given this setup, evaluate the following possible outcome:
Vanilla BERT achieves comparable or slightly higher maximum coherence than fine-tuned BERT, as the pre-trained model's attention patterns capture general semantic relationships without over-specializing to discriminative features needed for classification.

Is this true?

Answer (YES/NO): YES